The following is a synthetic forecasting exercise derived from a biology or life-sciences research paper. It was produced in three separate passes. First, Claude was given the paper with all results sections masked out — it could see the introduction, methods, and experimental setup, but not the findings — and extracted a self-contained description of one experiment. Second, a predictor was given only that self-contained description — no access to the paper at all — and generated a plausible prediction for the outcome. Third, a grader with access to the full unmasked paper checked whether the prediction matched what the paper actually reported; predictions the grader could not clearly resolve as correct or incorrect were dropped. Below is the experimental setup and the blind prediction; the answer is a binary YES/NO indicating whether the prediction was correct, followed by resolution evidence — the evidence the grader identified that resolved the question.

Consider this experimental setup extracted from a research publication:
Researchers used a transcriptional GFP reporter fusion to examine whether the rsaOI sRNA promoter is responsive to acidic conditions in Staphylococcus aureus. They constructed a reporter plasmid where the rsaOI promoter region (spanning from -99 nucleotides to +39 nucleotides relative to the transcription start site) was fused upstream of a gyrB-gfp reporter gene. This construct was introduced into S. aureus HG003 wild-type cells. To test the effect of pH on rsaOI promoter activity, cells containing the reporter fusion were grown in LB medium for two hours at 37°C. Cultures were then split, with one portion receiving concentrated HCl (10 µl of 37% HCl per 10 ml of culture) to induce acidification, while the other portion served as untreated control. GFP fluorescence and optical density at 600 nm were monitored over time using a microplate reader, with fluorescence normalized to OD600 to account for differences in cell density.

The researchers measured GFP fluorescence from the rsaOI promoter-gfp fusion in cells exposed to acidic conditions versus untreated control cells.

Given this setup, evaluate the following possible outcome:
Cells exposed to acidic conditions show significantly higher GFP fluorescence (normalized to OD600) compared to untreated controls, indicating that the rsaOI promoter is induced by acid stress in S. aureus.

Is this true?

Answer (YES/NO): YES